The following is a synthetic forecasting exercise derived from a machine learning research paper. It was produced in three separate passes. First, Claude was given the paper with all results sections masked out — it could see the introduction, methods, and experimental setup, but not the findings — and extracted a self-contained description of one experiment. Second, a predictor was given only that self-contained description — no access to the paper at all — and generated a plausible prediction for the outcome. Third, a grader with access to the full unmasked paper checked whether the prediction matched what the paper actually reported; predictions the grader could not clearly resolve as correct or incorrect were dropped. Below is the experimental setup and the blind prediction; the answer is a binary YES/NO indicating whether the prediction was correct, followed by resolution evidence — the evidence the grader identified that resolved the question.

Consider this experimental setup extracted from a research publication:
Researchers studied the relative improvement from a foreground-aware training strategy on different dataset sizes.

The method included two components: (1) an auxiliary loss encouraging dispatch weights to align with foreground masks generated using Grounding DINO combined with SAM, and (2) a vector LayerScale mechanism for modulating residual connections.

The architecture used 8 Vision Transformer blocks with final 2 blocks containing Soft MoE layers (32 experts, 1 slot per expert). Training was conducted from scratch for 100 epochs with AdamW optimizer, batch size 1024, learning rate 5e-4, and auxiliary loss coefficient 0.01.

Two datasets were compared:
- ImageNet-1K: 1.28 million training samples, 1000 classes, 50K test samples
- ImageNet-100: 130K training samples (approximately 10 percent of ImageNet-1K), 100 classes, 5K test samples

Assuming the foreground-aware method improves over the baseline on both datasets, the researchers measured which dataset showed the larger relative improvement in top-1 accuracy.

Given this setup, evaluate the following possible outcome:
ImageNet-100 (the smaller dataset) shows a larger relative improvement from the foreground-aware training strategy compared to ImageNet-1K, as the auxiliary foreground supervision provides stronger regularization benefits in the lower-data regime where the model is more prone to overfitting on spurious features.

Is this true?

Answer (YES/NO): YES